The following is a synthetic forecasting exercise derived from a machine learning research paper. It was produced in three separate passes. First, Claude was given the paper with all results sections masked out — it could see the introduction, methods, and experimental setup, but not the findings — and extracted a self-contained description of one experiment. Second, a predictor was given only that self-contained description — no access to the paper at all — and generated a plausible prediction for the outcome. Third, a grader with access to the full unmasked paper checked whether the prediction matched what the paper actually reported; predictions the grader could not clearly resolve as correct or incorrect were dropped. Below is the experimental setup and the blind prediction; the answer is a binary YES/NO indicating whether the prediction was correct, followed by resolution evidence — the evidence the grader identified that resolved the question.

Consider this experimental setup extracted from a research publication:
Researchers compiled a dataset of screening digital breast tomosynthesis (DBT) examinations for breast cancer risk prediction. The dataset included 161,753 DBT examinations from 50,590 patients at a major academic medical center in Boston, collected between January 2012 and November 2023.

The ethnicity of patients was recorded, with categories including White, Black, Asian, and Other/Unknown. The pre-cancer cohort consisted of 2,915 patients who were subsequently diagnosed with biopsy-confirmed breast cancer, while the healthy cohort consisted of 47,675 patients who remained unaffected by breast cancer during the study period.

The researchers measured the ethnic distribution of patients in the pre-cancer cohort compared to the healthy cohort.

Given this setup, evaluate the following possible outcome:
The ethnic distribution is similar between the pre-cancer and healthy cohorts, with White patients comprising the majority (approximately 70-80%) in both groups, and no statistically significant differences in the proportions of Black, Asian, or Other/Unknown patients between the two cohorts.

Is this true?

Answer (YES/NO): NO